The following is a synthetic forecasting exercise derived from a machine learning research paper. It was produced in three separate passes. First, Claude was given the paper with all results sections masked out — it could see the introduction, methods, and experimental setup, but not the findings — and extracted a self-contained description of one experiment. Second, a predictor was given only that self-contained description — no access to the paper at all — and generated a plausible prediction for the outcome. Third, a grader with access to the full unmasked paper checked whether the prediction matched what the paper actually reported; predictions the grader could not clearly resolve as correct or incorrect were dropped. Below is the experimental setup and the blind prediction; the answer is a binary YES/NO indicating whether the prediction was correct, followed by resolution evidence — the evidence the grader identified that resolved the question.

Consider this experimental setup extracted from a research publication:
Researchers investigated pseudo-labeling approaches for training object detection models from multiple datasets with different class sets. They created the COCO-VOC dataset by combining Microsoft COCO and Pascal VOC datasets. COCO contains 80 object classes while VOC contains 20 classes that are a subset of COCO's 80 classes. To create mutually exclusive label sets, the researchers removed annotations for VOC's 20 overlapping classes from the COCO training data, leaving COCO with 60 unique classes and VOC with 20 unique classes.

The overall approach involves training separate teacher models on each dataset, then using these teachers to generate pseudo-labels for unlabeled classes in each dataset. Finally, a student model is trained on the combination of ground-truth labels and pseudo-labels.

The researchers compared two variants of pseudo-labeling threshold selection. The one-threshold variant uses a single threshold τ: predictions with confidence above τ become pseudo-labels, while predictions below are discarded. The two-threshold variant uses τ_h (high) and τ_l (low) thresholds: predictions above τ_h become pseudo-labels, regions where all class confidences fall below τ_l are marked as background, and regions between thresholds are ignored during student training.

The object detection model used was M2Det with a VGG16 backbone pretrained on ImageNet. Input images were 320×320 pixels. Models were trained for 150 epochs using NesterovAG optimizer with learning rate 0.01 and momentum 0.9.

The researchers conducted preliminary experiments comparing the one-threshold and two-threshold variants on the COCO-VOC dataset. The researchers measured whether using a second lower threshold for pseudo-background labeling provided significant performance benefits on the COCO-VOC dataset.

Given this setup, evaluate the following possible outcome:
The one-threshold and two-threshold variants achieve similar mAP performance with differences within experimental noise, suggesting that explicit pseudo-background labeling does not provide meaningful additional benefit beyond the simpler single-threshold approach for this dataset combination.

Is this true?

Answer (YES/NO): NO